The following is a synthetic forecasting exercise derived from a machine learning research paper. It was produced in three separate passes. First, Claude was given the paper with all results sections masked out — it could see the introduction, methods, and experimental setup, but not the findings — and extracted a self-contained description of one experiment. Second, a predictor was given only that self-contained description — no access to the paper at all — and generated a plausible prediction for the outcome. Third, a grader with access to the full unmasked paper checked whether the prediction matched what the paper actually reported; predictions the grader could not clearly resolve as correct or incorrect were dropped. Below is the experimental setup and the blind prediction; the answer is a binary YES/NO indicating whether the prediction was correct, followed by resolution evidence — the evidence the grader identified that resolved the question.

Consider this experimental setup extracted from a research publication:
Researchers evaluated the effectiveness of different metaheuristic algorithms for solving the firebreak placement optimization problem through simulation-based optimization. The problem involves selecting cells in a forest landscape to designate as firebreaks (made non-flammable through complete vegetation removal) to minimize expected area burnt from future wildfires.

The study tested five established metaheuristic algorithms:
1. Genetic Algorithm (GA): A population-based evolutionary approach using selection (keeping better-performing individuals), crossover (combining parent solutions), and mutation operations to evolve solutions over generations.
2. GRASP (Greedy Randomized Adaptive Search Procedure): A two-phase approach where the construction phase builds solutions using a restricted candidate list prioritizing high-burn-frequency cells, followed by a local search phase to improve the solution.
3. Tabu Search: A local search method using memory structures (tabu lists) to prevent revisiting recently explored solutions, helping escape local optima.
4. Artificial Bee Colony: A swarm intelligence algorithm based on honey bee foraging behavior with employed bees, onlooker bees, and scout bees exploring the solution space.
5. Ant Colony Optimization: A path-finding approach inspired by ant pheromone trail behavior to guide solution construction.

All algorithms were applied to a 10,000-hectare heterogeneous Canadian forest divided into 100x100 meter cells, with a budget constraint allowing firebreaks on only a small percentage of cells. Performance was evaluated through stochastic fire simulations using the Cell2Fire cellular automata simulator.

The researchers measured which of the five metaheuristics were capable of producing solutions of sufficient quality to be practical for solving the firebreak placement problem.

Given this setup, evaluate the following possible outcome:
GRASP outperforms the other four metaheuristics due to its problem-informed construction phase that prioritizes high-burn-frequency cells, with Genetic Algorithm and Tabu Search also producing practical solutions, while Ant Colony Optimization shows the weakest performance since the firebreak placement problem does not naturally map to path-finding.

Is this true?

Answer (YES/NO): NO